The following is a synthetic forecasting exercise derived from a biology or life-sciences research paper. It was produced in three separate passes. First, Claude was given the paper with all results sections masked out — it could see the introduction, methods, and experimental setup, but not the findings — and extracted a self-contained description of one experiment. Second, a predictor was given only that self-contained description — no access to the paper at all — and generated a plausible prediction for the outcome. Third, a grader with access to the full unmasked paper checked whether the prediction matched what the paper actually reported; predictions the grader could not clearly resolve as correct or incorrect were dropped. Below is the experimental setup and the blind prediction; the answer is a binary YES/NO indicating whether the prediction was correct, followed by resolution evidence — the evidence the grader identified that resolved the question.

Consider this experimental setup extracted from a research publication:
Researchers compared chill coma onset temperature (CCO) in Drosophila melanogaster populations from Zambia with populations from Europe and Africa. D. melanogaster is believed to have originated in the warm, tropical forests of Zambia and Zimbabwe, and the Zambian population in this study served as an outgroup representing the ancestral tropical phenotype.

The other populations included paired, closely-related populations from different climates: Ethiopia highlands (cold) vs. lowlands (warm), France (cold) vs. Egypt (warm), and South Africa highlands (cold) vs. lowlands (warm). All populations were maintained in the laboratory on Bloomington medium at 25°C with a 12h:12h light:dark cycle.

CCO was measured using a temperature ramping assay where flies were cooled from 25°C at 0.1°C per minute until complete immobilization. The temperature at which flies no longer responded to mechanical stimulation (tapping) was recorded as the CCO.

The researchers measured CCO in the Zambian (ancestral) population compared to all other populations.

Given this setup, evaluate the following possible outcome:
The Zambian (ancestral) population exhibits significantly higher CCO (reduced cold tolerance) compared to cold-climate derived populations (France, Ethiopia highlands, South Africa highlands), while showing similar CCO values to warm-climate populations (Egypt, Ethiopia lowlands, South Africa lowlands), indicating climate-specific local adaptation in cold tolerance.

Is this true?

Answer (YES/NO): NO